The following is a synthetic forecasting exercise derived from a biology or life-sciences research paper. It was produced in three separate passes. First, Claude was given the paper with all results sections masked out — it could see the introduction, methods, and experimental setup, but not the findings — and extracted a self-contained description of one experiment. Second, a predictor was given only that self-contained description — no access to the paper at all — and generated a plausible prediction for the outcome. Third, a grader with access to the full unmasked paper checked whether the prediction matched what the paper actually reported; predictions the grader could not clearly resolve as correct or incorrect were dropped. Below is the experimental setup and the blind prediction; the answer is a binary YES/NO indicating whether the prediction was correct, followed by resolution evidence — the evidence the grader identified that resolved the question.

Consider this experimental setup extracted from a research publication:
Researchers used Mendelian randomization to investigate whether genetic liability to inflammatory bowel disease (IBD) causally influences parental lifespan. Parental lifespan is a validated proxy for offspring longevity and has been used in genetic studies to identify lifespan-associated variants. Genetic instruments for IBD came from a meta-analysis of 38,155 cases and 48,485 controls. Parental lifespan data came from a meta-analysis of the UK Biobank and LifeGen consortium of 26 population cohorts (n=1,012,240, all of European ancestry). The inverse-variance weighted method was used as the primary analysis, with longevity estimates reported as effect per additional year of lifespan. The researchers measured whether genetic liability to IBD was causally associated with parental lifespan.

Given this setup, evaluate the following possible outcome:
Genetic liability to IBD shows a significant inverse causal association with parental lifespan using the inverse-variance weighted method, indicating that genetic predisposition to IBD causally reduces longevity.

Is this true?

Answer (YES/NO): NO